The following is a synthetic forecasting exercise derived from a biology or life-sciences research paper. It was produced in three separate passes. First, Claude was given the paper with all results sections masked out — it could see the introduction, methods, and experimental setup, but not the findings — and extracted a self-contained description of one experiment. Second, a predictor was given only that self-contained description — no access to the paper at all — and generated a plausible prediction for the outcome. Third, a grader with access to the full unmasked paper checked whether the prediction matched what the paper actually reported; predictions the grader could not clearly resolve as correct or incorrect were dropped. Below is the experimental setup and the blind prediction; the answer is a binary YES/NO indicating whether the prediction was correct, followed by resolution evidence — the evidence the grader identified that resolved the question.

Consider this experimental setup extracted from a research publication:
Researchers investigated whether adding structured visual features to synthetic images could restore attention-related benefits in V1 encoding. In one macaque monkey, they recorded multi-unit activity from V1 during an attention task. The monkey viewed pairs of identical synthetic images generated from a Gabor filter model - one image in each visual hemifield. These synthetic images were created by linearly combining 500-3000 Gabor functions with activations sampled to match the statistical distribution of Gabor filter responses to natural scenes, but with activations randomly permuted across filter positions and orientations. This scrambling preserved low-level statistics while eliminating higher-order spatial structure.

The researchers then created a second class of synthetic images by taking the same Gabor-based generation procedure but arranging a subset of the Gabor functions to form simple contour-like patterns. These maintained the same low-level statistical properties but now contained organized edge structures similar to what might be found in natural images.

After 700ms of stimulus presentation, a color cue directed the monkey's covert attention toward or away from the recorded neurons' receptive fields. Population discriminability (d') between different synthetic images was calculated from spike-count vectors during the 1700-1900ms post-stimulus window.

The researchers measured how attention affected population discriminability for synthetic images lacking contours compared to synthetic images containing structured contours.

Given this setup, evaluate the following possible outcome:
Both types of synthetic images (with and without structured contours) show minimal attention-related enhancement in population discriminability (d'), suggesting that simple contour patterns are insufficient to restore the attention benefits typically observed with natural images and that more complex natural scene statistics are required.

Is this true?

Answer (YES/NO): NO